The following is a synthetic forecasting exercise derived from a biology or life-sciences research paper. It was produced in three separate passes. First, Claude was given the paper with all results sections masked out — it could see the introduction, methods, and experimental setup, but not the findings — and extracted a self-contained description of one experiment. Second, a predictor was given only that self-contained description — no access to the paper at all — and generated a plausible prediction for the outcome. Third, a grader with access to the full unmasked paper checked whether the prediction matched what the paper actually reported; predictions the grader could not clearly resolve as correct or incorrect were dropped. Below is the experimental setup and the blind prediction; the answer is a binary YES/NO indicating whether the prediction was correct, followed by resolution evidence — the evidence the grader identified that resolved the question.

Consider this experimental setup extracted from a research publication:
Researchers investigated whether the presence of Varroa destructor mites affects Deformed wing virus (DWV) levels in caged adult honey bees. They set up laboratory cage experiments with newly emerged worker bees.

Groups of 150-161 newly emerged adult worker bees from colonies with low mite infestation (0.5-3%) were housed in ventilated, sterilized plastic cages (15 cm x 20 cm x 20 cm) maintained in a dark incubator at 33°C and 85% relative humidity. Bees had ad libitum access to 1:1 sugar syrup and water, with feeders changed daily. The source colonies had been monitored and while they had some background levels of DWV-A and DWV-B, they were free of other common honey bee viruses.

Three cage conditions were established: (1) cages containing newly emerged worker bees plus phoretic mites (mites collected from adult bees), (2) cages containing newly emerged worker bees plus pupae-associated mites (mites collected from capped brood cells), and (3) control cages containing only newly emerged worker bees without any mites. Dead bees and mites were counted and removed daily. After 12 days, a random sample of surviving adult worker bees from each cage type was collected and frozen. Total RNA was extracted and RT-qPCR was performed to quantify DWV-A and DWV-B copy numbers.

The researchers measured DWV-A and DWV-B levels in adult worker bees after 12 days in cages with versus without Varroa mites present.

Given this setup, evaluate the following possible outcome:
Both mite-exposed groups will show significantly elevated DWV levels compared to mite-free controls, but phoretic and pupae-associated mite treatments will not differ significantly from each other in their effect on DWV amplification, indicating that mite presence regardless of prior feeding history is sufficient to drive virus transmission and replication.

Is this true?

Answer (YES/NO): YES